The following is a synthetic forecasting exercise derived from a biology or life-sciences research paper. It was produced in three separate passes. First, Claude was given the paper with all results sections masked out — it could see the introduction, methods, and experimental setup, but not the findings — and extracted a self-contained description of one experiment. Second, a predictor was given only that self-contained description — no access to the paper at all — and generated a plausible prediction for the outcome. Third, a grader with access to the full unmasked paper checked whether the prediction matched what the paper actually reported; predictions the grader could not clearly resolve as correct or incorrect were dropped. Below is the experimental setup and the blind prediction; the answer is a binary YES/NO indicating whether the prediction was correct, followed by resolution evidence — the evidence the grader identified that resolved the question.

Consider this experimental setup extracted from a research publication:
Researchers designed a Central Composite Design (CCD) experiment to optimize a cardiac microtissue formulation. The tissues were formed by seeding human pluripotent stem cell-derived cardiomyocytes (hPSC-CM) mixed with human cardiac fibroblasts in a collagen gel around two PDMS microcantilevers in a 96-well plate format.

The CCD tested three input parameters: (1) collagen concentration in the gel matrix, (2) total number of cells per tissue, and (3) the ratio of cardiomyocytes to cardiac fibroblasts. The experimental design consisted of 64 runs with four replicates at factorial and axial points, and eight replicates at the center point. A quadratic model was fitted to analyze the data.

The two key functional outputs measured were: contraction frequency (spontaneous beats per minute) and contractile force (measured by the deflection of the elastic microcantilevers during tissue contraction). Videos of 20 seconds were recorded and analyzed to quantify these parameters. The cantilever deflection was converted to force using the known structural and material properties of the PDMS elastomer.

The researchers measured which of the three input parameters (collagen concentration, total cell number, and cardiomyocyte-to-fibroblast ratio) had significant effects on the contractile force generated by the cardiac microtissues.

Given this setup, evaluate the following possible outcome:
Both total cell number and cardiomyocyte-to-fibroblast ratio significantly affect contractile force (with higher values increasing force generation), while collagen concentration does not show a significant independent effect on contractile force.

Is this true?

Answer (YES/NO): NO